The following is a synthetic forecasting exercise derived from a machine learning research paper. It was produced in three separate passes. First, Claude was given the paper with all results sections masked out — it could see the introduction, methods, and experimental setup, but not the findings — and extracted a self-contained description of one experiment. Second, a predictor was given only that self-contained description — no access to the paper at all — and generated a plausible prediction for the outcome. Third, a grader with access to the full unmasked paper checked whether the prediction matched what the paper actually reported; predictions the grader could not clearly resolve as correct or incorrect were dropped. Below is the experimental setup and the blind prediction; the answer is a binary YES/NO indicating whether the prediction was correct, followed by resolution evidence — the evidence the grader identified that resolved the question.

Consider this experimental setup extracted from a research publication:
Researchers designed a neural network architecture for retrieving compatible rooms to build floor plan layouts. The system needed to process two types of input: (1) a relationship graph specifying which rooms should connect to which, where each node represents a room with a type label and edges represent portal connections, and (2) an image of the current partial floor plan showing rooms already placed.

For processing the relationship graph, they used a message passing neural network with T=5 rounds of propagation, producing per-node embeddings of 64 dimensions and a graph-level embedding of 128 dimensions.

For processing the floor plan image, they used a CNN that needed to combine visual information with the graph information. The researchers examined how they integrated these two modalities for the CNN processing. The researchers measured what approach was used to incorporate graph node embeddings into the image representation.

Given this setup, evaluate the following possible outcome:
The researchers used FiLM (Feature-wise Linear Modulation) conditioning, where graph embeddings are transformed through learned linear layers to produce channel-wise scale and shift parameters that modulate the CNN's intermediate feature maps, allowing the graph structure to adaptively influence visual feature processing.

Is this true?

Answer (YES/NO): NO